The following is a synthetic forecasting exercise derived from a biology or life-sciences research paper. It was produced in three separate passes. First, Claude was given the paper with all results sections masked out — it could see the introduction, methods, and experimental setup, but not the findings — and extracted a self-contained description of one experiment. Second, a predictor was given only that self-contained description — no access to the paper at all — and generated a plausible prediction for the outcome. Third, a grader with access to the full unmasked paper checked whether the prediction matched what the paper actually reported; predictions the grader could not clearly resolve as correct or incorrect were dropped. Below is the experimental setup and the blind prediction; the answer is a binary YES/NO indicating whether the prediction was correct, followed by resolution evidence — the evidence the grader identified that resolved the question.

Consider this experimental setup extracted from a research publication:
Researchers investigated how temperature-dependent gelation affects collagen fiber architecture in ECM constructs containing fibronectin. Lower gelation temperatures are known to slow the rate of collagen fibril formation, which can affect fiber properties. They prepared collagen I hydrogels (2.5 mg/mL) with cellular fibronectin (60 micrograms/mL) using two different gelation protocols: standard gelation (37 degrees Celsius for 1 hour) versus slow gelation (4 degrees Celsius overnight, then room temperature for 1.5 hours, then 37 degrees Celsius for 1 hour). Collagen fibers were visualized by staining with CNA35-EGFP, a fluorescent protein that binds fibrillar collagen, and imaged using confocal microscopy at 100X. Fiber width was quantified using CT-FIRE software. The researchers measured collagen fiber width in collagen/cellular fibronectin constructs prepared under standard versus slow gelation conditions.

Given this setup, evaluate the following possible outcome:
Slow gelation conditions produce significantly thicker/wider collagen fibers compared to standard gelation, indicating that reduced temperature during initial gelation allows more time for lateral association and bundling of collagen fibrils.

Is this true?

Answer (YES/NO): YES